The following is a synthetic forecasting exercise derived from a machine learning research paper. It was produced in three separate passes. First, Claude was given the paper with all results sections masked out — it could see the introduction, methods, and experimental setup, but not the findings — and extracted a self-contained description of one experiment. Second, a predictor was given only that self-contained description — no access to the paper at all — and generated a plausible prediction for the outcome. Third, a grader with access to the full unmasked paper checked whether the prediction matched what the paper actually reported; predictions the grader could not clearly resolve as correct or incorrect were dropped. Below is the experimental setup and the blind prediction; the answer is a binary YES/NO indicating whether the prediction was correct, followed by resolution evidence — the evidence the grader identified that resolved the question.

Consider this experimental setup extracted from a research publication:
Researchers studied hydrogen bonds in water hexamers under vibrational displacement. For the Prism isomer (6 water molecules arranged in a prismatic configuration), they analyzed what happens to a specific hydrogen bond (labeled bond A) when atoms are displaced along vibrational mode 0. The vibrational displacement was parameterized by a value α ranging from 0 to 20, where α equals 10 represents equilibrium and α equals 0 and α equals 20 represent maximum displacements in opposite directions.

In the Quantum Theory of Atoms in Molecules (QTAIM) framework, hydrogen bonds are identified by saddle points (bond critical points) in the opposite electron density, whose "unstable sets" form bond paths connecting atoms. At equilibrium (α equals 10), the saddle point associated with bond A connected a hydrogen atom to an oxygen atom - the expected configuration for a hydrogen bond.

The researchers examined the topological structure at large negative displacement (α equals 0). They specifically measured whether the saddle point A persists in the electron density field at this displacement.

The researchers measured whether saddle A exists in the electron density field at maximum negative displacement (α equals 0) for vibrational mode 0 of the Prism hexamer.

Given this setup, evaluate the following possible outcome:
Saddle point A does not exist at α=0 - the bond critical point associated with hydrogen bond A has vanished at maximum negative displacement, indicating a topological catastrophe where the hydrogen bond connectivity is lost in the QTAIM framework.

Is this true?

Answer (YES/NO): YES